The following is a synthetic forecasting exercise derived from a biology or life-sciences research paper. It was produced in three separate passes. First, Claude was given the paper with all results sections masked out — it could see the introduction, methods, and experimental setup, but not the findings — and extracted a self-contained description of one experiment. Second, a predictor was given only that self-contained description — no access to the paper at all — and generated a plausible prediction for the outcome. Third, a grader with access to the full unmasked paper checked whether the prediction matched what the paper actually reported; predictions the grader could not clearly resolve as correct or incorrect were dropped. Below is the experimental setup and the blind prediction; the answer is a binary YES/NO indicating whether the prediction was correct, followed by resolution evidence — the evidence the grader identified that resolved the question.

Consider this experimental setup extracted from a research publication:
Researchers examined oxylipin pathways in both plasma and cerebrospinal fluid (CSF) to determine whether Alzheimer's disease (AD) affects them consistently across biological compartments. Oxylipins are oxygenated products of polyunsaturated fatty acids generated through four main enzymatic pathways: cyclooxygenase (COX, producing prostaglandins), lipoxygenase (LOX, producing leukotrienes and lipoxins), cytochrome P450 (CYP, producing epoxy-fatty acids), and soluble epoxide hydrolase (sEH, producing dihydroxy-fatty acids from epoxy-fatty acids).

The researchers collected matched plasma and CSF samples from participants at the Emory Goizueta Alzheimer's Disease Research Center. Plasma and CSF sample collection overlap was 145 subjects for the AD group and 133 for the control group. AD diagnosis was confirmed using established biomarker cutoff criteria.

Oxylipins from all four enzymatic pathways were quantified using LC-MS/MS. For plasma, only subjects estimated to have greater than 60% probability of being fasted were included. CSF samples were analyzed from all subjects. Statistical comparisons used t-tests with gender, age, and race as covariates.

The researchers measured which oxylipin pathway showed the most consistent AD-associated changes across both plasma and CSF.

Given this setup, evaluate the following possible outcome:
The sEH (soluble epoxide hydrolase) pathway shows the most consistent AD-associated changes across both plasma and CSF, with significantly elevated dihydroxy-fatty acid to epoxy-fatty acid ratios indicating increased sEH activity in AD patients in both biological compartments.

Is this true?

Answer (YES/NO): NO